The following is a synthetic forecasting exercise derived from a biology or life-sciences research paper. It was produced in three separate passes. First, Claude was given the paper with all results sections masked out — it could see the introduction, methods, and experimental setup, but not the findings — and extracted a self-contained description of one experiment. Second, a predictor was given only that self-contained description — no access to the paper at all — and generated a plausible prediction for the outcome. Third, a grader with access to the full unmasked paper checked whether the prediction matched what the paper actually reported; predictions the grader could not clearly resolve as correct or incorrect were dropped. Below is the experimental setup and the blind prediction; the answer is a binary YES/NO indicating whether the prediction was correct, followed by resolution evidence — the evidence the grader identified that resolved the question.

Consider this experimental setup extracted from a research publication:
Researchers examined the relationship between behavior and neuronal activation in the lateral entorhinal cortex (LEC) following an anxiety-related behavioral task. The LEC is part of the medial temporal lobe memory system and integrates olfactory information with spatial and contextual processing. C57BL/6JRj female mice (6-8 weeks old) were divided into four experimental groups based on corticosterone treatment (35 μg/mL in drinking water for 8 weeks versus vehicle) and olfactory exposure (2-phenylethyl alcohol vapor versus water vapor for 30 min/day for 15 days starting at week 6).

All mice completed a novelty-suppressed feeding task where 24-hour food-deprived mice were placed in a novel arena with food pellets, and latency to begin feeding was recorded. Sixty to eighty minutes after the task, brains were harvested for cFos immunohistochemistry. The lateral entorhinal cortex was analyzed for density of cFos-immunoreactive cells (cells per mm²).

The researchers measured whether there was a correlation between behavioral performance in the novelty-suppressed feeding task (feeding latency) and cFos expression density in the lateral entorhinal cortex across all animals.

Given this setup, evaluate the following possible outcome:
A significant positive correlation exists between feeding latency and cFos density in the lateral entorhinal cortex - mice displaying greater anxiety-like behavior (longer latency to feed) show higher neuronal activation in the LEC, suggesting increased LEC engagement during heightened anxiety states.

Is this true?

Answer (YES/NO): NO